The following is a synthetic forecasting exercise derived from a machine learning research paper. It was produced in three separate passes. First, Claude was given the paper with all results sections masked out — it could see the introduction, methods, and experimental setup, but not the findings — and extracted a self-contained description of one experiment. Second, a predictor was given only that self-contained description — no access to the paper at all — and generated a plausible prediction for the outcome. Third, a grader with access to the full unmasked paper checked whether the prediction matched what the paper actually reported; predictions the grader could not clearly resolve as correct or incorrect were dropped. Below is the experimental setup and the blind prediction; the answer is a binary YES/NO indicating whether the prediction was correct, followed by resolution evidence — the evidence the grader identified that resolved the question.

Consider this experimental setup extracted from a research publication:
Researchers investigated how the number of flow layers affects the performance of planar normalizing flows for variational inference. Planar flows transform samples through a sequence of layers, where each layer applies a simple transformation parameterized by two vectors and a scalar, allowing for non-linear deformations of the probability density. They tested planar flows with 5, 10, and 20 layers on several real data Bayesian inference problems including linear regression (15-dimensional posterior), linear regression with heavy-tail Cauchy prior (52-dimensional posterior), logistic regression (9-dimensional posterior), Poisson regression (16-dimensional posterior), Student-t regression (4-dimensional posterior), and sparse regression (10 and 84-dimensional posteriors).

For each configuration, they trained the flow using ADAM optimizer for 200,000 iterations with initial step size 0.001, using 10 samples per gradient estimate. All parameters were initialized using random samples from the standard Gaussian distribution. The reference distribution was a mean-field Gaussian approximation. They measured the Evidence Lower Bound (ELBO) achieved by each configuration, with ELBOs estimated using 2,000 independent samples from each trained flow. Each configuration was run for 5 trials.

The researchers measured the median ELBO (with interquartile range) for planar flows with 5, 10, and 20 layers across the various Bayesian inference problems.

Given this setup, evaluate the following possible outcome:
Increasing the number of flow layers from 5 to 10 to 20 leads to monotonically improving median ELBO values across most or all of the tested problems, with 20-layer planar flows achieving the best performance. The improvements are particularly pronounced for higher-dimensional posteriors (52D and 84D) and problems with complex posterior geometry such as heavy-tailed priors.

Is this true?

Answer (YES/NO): NO